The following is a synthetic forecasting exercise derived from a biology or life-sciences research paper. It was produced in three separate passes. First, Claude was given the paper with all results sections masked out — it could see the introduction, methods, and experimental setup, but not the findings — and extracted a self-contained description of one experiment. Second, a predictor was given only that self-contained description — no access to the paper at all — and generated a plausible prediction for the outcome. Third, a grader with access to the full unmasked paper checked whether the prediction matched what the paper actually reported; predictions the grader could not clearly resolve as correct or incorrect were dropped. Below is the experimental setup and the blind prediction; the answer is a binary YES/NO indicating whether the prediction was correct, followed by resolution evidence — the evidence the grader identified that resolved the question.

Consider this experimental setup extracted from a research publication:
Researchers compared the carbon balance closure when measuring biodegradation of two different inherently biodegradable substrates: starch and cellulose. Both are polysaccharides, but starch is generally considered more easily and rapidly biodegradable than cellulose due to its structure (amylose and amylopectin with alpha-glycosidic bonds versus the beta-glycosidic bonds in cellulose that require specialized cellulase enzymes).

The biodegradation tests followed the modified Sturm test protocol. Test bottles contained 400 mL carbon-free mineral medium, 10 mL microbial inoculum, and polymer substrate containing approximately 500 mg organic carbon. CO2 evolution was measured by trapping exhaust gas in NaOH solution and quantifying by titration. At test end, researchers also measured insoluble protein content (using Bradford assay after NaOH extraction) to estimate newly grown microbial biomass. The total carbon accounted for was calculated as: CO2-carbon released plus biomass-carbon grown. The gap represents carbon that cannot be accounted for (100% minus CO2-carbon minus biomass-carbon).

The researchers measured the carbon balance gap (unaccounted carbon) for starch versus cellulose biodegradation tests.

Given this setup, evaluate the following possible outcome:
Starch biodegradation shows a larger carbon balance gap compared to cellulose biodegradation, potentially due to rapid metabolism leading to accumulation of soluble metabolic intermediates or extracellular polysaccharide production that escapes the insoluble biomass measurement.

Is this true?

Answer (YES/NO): YES